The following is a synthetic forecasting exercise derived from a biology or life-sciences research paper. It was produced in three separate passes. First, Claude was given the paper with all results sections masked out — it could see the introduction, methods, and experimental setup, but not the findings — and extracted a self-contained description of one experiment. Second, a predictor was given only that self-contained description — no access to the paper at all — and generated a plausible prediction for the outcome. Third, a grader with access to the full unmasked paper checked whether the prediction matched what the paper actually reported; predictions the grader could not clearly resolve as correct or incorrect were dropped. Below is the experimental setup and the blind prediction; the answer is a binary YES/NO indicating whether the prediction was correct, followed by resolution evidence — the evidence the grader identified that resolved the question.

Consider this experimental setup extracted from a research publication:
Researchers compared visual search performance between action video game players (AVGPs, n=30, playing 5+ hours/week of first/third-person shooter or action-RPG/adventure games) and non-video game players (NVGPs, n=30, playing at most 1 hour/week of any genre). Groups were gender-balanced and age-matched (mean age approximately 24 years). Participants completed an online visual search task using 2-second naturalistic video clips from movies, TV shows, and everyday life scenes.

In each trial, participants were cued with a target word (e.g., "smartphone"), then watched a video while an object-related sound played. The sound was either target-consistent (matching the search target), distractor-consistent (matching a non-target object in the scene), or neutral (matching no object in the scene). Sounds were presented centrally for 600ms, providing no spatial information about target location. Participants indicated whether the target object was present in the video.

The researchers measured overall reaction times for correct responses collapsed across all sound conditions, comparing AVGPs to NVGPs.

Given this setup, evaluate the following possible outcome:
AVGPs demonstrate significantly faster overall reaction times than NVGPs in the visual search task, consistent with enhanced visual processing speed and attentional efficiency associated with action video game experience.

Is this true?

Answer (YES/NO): YES